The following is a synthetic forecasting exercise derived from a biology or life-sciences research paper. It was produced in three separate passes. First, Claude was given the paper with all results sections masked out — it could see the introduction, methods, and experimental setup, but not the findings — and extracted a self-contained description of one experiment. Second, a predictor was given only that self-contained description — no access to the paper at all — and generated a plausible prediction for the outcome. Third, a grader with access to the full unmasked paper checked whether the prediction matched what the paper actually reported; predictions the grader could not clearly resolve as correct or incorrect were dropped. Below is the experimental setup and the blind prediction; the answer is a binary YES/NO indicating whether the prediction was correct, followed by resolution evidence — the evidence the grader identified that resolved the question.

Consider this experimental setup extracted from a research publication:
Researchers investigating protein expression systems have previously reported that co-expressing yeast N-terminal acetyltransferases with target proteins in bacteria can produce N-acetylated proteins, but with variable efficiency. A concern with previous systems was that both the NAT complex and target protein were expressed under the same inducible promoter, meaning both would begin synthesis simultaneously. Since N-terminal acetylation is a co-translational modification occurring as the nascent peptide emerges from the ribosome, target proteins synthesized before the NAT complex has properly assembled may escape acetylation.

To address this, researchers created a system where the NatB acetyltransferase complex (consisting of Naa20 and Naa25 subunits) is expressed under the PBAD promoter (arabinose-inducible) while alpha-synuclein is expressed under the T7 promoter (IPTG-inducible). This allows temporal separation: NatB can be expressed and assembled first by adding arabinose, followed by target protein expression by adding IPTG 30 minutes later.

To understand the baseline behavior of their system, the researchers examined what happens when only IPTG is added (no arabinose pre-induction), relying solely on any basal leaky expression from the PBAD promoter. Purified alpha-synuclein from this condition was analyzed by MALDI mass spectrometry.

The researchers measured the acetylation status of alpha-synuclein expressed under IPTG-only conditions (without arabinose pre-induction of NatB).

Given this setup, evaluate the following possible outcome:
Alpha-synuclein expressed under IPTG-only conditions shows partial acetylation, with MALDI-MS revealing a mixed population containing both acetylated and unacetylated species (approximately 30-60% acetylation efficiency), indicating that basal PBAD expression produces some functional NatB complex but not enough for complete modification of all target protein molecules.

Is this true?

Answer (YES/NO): NO